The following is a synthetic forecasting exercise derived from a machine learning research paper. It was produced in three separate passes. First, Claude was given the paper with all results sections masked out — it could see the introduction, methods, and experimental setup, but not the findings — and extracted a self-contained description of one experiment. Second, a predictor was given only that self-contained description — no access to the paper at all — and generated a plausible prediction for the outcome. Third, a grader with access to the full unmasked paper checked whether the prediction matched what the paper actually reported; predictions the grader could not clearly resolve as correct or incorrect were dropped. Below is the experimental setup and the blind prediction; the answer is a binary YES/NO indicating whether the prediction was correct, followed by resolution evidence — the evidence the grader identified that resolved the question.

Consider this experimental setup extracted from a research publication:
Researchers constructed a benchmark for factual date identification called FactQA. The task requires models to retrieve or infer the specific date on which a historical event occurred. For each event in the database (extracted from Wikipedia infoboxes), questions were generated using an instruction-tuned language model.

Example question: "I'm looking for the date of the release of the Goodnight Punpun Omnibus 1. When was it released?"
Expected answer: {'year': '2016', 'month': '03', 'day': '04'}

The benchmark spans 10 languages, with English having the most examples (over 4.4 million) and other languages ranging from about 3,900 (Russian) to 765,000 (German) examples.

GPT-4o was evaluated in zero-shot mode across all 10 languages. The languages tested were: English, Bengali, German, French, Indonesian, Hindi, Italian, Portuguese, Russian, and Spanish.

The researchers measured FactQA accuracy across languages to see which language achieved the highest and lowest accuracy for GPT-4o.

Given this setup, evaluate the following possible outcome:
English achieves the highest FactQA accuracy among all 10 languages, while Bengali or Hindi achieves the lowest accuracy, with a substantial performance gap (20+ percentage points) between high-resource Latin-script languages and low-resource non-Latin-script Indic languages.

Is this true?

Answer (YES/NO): NO